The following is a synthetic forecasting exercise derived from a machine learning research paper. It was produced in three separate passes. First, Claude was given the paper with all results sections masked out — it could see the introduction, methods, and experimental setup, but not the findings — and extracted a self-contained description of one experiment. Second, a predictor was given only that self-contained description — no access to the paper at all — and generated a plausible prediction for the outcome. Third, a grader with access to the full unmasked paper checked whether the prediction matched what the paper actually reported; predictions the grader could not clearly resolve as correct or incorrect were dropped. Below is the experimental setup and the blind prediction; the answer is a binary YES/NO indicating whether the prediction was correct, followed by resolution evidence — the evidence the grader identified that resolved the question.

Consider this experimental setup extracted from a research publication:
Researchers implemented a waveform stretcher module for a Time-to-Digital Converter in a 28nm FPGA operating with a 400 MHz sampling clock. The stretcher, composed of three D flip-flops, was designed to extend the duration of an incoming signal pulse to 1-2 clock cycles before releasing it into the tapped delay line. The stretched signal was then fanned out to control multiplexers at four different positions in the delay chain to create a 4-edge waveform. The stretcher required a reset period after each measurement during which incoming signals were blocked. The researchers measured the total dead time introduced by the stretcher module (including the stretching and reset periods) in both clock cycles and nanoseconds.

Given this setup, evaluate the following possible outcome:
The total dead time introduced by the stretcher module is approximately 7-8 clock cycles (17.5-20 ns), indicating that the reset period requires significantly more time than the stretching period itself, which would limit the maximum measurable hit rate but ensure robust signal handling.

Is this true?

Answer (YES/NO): NO